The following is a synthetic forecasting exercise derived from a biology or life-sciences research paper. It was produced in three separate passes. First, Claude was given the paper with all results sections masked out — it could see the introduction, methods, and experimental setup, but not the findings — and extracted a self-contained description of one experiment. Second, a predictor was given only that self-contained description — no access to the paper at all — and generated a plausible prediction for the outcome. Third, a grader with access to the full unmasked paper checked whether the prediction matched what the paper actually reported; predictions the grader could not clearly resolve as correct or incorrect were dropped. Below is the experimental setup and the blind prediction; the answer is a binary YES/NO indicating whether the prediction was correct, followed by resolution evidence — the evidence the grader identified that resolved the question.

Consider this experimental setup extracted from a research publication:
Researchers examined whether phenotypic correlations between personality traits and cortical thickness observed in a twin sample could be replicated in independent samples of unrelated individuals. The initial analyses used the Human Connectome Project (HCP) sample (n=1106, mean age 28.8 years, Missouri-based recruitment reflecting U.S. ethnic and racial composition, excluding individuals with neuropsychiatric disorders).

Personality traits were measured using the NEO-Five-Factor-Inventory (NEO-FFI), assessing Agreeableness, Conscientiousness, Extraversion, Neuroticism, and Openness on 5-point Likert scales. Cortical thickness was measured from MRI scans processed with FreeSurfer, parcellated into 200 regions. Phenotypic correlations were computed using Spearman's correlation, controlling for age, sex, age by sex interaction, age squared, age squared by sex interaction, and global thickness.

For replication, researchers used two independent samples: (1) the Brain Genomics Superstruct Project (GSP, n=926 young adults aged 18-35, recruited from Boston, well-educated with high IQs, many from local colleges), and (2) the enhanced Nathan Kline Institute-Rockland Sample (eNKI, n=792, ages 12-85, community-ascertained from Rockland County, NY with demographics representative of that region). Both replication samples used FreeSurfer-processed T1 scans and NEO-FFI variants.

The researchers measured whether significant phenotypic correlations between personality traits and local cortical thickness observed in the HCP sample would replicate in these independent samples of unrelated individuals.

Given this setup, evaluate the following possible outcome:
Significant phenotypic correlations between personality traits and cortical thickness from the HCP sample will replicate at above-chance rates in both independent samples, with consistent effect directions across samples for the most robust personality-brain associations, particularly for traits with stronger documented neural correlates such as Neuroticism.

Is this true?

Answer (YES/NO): NO